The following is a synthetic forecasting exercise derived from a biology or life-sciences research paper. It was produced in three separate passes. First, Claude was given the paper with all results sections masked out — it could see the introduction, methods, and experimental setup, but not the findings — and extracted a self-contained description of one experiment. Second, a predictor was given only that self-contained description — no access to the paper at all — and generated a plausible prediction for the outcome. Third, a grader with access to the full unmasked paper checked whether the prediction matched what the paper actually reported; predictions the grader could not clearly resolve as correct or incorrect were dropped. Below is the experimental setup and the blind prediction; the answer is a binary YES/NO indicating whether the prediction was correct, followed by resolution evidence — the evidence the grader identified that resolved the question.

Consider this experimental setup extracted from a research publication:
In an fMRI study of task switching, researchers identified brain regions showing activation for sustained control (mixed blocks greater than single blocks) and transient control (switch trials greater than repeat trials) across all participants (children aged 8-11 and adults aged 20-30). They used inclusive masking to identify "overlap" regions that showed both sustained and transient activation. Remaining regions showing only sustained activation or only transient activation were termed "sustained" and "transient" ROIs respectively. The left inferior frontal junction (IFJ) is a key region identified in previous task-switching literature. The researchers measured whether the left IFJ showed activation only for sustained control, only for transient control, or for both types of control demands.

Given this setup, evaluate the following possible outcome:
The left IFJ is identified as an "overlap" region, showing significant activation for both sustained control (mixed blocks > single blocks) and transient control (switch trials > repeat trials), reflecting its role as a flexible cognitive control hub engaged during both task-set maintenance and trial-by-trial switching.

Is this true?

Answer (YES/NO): YES